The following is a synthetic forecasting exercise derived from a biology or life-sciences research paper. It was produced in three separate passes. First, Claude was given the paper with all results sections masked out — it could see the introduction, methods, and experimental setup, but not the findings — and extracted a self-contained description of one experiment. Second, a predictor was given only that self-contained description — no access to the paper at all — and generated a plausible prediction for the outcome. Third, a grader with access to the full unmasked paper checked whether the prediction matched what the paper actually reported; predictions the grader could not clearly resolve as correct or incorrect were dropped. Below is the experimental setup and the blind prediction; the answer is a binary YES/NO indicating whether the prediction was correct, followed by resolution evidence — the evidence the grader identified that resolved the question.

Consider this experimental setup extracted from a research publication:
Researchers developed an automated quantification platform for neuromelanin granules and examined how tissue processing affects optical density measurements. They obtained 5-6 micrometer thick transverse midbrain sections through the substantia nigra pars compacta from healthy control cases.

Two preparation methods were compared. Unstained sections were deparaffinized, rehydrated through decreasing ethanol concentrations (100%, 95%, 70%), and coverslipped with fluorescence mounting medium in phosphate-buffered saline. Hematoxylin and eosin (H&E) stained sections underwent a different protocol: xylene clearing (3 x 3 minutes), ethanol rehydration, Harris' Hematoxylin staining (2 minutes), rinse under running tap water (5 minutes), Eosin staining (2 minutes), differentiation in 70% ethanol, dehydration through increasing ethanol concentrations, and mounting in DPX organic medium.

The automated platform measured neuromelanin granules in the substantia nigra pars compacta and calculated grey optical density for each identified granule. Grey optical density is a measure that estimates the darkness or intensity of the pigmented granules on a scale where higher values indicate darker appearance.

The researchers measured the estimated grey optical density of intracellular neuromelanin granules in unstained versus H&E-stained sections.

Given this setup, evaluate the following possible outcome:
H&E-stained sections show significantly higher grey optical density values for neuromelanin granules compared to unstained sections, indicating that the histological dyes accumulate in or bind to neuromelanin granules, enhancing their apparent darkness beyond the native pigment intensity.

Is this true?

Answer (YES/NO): NO